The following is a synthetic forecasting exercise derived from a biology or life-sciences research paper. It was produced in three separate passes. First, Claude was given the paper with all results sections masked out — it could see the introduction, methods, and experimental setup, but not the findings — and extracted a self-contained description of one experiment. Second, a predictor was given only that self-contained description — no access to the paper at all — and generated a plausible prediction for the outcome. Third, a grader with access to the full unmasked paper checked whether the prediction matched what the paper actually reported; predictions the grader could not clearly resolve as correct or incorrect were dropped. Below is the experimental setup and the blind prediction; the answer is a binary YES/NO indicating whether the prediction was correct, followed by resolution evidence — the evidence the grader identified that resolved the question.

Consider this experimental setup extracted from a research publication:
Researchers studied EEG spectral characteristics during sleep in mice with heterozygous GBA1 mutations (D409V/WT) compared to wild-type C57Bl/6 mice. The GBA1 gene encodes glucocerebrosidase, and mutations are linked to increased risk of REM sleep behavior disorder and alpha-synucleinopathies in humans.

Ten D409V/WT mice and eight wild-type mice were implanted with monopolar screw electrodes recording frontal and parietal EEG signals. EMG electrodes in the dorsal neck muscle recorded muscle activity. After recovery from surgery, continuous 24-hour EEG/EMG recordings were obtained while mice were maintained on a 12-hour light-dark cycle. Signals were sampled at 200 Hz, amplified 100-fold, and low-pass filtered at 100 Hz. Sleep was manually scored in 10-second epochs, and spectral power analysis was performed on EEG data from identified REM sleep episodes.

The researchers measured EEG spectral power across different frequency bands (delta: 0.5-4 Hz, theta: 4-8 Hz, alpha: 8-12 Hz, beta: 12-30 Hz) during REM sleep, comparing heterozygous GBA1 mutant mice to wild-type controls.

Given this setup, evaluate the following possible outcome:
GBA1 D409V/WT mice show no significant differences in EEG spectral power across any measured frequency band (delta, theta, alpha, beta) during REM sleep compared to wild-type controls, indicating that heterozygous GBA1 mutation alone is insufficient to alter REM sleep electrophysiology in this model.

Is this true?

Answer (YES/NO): NO